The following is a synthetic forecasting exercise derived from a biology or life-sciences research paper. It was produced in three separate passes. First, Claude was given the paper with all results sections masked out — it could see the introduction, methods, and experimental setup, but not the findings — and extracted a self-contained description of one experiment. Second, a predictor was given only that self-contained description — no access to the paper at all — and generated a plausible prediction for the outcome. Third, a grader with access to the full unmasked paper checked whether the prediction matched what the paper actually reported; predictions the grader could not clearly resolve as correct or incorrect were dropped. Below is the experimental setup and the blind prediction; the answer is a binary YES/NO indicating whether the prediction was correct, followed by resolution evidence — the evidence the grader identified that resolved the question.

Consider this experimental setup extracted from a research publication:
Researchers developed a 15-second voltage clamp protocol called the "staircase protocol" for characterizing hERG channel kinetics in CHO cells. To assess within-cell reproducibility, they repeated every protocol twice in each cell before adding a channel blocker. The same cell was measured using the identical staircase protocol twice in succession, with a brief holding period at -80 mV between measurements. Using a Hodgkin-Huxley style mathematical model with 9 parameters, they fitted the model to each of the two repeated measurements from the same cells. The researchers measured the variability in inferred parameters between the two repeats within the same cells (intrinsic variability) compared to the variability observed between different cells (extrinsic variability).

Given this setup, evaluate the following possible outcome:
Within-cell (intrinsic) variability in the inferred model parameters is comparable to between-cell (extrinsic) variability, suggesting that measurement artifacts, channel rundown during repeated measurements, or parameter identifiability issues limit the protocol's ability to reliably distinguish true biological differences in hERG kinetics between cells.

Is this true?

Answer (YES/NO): NO